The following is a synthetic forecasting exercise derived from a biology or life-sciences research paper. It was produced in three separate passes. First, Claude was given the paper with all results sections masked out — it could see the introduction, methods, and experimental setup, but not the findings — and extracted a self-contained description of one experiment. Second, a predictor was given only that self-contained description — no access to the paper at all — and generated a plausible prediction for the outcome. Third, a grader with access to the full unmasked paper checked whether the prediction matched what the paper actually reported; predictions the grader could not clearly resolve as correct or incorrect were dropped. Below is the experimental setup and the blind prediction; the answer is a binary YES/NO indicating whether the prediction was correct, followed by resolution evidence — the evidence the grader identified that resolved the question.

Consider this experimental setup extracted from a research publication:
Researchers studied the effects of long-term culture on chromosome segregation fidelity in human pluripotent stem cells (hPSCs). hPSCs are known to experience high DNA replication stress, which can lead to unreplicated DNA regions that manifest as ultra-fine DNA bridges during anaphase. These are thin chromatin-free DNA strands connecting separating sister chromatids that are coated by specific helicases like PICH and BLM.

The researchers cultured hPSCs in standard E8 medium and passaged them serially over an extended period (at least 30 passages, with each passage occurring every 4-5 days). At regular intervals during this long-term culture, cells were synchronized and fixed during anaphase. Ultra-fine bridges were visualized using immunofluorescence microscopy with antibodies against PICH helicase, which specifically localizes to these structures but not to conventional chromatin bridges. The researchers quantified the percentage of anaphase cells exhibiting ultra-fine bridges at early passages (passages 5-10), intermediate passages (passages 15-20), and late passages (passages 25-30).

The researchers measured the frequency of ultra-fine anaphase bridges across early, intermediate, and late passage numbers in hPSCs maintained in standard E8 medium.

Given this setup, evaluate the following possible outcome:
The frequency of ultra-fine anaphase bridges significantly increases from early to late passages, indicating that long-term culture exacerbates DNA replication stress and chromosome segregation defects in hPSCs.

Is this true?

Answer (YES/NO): YES